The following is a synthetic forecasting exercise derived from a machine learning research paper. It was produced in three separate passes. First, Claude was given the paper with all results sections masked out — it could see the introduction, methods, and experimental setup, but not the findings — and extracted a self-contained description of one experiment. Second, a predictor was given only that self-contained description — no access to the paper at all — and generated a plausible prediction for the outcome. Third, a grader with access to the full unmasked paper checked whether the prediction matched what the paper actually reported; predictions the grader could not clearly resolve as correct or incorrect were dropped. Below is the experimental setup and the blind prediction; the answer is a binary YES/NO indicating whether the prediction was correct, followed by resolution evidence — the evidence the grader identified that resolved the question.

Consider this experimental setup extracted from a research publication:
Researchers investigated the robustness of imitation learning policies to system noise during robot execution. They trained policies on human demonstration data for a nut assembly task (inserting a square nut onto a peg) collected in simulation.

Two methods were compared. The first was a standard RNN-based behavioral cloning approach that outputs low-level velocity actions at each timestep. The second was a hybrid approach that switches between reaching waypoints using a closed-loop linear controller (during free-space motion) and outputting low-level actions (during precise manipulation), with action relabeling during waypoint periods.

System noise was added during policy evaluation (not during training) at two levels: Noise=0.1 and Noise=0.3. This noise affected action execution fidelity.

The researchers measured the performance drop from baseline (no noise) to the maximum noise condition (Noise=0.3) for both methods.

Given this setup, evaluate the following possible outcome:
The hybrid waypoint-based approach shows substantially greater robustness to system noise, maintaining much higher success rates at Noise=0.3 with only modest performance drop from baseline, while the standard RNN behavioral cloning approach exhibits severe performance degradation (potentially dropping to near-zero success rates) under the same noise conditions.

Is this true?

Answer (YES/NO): NO